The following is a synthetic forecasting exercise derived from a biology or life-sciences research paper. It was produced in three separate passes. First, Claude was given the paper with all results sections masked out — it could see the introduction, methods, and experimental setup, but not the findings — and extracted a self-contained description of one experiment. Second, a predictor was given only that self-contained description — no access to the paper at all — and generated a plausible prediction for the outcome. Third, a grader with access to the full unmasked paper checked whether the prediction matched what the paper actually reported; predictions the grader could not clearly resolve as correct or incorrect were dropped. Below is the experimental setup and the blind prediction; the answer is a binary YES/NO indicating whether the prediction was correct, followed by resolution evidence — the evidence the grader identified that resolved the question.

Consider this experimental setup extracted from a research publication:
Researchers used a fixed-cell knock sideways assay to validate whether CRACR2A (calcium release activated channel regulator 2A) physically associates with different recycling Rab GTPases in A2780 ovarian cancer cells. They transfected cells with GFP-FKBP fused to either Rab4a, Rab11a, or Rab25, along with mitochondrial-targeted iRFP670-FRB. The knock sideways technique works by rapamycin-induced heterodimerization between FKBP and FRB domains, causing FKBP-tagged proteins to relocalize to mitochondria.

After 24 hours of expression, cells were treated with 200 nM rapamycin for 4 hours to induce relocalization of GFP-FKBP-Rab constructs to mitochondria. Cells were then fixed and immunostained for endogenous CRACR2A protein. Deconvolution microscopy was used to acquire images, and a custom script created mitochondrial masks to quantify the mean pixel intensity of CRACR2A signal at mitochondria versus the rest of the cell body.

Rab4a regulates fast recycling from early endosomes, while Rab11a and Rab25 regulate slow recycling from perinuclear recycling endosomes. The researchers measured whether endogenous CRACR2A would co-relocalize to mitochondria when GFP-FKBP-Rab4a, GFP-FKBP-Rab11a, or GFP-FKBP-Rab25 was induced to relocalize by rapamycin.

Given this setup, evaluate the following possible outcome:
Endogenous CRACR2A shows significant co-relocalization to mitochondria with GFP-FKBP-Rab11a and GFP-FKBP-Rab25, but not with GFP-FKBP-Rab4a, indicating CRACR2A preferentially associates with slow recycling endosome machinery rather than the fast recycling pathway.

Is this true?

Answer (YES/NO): YES